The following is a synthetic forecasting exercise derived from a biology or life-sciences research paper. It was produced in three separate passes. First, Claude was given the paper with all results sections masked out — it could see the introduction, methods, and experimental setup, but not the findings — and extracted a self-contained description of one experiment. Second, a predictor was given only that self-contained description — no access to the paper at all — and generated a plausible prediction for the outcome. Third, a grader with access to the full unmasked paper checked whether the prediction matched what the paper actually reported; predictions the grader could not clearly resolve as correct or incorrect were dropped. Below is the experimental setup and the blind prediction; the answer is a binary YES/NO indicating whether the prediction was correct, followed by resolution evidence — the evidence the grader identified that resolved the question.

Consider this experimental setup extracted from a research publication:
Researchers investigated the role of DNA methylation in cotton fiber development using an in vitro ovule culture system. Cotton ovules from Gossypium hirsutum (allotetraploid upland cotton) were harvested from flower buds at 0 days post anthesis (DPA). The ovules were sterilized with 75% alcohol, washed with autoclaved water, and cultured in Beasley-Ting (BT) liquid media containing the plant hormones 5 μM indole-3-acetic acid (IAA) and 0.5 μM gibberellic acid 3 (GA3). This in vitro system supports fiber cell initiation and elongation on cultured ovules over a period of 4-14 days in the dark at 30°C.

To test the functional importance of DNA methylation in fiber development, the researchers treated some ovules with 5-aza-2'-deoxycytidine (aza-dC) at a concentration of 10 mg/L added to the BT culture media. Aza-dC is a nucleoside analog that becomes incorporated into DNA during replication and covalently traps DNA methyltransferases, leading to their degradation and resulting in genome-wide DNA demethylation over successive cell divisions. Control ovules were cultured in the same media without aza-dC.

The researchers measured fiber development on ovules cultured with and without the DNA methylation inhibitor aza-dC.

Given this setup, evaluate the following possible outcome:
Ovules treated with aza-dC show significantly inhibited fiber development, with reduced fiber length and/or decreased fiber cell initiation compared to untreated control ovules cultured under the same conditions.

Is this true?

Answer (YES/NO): YES